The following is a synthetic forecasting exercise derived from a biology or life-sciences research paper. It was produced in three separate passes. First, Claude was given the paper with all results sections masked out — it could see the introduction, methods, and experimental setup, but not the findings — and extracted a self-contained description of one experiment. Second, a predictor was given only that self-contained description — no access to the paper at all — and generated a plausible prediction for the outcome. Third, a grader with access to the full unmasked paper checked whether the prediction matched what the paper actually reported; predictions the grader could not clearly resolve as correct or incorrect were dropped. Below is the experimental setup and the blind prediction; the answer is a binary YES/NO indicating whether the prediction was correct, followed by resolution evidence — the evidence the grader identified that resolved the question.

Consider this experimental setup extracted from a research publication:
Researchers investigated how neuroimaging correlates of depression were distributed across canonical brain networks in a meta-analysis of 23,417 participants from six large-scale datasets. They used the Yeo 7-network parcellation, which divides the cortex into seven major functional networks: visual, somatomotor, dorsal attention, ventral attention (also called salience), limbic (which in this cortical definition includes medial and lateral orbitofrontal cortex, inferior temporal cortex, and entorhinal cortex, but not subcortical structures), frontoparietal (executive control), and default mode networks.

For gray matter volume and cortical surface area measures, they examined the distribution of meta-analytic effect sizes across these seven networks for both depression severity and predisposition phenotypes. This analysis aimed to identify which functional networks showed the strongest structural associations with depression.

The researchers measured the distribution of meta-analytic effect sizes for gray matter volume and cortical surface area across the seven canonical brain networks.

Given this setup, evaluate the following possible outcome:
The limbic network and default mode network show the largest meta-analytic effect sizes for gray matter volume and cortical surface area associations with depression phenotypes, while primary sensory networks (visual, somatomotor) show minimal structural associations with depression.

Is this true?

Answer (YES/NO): NO